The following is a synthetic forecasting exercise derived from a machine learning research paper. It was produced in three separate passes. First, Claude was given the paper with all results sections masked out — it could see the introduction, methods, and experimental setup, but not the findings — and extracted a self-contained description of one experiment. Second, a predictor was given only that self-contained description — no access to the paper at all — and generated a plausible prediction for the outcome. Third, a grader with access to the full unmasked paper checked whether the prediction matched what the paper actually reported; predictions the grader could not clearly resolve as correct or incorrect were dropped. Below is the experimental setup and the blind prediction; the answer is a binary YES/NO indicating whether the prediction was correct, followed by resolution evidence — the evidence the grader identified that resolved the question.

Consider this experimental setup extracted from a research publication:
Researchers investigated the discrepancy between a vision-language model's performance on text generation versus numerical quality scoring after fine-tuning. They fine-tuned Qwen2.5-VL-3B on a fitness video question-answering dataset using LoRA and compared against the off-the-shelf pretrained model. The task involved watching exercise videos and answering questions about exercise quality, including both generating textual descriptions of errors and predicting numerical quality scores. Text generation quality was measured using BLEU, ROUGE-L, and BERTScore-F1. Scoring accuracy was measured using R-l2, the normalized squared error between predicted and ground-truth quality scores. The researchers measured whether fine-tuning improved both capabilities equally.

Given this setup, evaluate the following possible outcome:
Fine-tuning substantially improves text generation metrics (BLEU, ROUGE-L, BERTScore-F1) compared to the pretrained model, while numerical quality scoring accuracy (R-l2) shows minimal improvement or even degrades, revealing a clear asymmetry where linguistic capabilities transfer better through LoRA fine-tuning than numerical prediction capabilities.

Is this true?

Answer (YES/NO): YES